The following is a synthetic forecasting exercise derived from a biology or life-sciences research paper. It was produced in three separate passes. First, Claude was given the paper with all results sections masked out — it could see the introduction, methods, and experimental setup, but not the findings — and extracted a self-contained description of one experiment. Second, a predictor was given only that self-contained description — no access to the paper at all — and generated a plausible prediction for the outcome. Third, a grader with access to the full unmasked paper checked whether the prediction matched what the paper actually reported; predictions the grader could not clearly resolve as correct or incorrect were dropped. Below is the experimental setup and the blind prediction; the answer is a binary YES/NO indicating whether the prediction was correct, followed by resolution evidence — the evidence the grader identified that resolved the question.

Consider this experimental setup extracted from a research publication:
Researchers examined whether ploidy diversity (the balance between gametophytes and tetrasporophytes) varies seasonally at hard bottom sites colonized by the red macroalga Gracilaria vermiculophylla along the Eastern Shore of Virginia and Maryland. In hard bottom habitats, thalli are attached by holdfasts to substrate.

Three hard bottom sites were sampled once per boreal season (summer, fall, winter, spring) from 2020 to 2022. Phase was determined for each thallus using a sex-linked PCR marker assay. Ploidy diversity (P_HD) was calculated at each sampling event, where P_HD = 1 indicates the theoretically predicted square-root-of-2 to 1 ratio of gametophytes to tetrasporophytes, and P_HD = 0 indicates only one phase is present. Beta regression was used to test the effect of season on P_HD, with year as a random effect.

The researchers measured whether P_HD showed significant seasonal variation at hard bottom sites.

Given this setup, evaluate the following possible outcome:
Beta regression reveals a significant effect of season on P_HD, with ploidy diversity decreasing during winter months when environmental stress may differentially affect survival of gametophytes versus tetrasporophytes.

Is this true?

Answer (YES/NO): NO